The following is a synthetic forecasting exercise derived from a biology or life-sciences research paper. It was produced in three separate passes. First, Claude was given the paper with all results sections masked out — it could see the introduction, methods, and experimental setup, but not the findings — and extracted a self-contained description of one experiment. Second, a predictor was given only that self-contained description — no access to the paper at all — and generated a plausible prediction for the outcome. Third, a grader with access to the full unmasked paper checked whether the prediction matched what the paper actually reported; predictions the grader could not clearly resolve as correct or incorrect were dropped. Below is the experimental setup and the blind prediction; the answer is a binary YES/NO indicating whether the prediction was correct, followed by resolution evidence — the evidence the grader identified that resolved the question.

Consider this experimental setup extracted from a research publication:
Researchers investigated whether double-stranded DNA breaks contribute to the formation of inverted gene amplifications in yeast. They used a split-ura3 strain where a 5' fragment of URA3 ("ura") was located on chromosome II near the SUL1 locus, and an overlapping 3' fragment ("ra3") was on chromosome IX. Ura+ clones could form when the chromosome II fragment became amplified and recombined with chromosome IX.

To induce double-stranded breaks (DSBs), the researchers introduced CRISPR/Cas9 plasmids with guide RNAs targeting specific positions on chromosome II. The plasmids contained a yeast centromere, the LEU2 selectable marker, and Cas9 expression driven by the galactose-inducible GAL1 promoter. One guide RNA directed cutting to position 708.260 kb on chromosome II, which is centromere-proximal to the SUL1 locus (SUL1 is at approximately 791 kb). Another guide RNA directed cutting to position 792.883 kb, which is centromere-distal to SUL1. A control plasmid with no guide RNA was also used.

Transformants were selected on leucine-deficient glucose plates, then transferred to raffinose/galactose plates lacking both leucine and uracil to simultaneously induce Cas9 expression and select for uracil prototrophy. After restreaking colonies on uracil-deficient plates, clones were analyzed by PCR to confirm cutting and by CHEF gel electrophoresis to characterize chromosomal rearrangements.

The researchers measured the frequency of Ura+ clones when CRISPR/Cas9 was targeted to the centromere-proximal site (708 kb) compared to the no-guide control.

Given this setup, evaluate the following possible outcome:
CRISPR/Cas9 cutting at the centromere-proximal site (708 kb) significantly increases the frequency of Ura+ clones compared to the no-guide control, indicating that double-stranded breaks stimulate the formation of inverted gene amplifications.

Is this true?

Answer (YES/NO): NO